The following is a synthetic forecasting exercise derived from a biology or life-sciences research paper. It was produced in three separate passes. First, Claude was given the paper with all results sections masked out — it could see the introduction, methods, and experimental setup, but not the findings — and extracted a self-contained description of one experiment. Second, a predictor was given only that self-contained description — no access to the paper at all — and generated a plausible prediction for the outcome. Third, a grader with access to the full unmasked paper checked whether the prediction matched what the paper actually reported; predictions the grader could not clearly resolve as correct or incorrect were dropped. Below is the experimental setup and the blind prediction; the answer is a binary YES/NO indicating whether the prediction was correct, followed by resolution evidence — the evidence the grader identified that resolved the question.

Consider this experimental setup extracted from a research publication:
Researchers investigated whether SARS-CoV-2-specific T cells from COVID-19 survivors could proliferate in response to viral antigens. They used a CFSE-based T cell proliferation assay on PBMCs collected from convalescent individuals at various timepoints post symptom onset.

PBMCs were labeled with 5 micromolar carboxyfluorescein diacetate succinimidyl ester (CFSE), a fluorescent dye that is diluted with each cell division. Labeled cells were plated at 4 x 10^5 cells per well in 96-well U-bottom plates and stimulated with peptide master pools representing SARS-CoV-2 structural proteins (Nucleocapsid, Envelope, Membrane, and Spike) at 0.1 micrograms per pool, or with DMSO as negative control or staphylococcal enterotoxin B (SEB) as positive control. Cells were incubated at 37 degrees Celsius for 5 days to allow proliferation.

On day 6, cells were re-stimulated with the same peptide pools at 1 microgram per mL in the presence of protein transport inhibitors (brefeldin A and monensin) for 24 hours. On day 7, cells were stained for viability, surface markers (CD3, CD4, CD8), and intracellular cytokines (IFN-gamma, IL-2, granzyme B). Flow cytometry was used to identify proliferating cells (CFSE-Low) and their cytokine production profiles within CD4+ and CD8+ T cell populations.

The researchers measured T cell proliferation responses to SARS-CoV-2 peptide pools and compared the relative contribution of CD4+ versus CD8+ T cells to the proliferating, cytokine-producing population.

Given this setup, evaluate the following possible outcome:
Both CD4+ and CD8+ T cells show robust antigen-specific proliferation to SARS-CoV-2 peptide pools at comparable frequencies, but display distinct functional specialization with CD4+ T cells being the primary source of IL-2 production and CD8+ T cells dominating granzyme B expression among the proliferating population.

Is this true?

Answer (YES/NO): NO